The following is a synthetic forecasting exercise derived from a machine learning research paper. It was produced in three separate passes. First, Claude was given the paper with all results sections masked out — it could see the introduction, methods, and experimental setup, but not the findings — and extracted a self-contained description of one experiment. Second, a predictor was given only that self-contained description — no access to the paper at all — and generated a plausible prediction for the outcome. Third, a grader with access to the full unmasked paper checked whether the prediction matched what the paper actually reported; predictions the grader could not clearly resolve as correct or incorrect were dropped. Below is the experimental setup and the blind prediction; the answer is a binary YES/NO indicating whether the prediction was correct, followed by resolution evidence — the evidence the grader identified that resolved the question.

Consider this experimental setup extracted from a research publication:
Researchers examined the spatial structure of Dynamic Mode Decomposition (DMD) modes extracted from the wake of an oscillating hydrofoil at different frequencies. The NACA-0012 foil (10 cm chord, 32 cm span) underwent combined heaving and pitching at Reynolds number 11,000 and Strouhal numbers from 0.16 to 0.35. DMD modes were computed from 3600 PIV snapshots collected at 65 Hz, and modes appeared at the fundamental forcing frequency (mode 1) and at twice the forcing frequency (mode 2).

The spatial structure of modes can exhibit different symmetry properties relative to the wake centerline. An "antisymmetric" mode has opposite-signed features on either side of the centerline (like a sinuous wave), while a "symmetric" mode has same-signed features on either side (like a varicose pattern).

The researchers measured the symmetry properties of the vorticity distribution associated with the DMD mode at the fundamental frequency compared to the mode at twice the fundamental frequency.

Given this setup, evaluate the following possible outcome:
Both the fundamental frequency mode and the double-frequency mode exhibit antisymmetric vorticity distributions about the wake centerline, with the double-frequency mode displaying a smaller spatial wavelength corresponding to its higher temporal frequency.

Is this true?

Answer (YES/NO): NO